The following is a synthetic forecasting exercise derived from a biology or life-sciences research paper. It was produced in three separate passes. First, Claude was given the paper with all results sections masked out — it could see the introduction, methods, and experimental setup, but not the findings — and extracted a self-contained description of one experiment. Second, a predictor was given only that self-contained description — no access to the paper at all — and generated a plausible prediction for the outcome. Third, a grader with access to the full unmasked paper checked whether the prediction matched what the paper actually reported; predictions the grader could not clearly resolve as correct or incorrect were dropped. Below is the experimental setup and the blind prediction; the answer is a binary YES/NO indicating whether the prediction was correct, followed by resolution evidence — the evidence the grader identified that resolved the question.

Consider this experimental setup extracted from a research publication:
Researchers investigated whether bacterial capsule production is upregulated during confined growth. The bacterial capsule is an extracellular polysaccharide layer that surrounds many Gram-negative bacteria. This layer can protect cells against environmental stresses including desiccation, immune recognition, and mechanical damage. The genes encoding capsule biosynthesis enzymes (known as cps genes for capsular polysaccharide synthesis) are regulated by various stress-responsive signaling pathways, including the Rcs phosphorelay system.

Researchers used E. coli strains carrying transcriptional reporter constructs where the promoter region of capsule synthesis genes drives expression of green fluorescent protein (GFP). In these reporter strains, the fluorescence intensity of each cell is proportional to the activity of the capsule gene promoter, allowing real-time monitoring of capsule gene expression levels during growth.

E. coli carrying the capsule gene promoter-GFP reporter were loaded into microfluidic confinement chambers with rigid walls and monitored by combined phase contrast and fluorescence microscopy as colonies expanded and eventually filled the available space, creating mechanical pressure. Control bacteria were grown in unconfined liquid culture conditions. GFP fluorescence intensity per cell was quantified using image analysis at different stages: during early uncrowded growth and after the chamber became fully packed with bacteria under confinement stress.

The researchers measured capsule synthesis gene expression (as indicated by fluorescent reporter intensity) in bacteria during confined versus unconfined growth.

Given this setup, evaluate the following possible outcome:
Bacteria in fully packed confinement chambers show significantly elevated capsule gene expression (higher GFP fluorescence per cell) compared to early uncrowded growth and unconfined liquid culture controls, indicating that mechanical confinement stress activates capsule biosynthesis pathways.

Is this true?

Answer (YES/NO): YES